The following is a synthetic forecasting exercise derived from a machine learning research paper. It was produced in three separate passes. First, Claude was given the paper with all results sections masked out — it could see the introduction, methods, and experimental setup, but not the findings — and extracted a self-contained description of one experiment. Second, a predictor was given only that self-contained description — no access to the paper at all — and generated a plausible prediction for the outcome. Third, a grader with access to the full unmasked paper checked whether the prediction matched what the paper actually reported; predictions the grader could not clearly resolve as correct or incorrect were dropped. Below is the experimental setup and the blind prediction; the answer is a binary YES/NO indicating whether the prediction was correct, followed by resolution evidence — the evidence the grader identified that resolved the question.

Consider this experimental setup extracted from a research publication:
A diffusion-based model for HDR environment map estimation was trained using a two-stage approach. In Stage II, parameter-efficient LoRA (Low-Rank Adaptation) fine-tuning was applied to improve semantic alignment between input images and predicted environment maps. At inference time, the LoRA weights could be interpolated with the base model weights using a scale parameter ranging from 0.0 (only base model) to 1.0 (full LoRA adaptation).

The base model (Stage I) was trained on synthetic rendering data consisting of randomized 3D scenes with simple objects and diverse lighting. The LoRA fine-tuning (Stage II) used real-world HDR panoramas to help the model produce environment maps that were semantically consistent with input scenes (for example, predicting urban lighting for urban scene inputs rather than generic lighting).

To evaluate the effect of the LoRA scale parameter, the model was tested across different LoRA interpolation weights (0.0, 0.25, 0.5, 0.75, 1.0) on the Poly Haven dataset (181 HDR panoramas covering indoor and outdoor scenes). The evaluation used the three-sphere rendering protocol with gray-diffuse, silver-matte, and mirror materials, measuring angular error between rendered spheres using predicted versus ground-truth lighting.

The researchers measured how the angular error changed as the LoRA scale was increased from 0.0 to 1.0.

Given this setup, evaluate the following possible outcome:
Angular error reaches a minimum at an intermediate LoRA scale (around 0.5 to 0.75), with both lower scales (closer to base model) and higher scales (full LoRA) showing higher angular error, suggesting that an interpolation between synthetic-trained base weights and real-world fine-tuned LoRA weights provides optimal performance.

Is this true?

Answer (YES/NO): NO